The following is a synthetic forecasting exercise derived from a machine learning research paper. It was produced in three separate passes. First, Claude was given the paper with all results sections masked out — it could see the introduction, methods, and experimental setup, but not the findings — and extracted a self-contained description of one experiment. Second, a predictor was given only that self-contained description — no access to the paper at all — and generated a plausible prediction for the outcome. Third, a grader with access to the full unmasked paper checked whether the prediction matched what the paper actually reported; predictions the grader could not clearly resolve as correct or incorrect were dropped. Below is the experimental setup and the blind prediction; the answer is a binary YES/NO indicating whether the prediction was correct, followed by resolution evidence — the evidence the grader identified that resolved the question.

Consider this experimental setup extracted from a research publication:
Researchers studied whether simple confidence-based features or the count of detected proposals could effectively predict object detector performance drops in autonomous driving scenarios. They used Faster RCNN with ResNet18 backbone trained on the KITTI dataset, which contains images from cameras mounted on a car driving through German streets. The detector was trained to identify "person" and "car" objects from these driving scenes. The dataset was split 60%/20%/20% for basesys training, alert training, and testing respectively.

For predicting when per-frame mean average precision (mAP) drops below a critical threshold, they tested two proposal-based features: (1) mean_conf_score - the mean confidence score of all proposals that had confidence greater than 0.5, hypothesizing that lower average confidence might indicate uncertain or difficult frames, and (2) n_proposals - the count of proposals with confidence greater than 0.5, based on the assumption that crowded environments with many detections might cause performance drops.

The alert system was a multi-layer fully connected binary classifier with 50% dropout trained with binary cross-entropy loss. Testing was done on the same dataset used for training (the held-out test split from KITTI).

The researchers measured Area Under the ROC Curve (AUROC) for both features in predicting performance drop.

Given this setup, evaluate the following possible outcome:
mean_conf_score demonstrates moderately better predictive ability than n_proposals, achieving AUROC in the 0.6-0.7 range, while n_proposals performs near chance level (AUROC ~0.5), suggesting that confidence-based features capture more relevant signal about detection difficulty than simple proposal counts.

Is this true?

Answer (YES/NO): NO